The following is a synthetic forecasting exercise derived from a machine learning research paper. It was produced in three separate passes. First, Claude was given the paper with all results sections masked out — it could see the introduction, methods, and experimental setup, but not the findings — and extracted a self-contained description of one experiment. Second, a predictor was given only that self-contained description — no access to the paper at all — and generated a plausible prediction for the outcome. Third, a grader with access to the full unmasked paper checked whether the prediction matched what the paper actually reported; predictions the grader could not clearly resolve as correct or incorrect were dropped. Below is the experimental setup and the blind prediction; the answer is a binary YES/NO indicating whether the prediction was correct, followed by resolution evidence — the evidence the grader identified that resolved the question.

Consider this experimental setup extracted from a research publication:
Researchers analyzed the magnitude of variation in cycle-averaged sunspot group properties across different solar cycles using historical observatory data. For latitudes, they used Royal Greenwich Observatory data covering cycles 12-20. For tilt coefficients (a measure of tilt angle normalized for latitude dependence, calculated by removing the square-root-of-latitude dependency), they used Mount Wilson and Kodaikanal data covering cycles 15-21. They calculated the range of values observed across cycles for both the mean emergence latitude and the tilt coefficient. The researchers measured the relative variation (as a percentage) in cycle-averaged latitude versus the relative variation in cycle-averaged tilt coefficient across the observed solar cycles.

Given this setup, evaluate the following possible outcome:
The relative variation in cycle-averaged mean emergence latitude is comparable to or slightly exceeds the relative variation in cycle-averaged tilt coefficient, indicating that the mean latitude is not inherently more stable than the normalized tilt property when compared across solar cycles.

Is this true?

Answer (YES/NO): NO